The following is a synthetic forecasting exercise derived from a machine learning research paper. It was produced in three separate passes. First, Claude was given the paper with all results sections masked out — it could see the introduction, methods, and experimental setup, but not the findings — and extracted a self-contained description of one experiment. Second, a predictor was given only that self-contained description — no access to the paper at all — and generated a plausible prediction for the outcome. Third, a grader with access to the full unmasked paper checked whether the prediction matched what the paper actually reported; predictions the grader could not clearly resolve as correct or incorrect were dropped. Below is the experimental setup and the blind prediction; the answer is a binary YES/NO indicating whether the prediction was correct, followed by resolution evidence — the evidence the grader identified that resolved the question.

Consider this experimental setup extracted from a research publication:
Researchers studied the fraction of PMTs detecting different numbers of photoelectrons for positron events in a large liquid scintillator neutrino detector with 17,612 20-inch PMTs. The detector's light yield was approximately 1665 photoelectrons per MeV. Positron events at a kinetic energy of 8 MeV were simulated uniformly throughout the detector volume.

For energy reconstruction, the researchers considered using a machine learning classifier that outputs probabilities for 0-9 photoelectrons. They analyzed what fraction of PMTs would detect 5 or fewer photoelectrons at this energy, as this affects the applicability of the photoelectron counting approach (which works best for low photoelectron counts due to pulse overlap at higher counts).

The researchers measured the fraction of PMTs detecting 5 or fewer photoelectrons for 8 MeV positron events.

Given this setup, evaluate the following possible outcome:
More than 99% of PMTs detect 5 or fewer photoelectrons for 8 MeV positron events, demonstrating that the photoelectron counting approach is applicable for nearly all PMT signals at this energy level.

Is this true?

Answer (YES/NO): NO